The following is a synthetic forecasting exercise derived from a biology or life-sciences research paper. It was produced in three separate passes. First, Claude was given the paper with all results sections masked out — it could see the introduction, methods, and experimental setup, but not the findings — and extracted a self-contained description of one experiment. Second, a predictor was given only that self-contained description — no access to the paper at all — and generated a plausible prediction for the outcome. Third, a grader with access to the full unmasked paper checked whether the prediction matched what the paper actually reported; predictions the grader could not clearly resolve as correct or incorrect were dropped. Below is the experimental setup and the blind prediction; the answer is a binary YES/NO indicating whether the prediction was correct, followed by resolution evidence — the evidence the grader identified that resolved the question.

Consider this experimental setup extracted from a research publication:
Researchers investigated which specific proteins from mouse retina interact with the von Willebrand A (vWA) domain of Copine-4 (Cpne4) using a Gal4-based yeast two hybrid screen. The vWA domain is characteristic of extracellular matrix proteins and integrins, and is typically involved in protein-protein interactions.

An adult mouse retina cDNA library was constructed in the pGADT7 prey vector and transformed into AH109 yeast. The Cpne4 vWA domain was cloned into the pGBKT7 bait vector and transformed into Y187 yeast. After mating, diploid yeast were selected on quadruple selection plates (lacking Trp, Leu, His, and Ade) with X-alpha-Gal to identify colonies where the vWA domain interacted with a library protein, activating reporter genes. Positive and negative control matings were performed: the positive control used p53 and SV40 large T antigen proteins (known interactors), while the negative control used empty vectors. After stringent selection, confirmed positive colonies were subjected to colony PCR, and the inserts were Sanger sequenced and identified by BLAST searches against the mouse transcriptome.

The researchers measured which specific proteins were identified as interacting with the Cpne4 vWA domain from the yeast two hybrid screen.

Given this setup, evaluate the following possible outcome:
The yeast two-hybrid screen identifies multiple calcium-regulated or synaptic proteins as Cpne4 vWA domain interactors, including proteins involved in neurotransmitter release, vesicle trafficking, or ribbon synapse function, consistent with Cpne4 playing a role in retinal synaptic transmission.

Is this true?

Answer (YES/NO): NO